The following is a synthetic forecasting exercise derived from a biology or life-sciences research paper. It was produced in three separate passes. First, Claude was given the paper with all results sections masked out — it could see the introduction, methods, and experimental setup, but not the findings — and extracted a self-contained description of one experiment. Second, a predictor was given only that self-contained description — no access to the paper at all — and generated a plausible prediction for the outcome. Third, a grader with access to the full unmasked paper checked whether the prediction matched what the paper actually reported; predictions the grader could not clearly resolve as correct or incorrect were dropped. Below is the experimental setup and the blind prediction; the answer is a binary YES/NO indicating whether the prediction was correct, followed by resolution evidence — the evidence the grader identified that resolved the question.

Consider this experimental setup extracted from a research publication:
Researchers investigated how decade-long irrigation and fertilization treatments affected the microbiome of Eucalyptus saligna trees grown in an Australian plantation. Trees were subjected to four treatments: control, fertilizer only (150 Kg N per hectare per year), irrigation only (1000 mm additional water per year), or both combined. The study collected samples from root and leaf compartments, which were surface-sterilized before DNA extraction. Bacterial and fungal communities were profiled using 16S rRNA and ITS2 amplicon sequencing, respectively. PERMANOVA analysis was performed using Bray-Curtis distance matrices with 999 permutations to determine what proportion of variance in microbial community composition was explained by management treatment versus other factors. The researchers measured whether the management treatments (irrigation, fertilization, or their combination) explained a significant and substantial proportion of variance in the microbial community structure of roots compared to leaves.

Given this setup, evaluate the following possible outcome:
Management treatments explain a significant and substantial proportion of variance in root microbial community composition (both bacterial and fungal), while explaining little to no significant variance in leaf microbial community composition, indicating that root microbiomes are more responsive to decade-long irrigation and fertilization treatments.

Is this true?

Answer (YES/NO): YES